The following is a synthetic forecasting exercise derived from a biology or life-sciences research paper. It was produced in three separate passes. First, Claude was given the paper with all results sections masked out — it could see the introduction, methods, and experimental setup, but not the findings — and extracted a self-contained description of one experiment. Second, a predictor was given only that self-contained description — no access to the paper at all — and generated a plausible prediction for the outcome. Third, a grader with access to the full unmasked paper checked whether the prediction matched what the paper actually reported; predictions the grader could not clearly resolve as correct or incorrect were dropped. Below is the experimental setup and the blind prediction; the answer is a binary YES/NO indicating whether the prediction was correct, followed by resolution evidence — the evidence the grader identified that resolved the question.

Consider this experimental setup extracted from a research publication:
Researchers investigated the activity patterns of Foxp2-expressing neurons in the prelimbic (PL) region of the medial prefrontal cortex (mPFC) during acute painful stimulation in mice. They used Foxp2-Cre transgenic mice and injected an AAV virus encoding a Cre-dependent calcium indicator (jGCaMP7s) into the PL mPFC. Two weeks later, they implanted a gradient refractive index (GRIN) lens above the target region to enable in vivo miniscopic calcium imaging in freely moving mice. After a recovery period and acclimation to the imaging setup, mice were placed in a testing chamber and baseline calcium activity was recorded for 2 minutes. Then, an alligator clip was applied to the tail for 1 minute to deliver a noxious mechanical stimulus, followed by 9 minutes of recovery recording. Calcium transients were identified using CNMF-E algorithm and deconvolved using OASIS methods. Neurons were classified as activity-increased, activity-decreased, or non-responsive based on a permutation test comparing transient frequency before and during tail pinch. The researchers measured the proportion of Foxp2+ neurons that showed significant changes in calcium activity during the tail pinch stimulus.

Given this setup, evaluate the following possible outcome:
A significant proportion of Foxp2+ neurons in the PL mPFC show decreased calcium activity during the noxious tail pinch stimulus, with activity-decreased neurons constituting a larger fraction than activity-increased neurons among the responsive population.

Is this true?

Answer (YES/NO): YES